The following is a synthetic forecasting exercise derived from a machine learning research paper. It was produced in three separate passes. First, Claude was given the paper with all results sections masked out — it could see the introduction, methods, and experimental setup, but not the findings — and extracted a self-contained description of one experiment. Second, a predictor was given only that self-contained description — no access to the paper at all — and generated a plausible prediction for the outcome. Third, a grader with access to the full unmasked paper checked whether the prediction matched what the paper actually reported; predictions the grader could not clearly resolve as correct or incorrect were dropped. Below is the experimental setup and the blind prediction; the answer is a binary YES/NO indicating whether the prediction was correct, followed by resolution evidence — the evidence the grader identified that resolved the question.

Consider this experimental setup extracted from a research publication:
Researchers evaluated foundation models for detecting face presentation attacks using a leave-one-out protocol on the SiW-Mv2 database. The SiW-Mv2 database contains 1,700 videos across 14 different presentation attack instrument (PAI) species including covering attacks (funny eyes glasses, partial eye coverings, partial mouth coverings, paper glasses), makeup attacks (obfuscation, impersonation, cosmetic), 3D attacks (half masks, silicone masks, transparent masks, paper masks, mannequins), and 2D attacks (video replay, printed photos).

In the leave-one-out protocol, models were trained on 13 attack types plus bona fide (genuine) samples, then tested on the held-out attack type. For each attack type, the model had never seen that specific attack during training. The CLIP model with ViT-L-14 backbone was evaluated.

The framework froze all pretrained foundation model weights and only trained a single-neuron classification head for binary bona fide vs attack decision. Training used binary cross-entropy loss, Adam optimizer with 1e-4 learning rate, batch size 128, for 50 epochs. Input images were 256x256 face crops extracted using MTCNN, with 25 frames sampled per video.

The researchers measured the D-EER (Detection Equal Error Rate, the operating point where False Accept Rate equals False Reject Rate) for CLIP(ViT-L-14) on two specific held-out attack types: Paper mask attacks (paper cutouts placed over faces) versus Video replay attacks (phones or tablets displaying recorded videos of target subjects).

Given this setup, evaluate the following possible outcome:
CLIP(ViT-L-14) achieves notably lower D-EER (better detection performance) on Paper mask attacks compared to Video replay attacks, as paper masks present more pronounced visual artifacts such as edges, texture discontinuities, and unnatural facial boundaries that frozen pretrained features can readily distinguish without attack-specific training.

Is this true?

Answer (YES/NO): YES